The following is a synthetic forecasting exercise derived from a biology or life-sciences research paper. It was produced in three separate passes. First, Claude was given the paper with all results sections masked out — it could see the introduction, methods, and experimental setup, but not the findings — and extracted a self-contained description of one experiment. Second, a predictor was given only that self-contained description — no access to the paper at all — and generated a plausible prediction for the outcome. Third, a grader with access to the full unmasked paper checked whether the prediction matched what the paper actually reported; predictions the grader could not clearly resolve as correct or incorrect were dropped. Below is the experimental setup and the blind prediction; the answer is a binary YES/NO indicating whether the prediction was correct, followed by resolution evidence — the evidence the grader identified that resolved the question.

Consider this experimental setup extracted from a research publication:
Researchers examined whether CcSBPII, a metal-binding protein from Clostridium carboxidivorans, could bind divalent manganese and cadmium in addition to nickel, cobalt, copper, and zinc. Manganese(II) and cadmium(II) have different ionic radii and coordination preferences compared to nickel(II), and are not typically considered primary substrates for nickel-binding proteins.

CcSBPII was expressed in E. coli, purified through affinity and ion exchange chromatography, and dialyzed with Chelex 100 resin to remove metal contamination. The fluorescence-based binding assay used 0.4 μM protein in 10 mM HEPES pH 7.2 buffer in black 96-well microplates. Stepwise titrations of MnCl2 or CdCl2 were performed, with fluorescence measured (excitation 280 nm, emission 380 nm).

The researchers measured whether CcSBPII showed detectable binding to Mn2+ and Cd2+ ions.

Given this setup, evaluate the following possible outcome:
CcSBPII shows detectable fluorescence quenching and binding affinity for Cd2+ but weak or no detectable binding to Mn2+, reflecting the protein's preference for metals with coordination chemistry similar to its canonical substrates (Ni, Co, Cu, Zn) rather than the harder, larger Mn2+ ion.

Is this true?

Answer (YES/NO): NO